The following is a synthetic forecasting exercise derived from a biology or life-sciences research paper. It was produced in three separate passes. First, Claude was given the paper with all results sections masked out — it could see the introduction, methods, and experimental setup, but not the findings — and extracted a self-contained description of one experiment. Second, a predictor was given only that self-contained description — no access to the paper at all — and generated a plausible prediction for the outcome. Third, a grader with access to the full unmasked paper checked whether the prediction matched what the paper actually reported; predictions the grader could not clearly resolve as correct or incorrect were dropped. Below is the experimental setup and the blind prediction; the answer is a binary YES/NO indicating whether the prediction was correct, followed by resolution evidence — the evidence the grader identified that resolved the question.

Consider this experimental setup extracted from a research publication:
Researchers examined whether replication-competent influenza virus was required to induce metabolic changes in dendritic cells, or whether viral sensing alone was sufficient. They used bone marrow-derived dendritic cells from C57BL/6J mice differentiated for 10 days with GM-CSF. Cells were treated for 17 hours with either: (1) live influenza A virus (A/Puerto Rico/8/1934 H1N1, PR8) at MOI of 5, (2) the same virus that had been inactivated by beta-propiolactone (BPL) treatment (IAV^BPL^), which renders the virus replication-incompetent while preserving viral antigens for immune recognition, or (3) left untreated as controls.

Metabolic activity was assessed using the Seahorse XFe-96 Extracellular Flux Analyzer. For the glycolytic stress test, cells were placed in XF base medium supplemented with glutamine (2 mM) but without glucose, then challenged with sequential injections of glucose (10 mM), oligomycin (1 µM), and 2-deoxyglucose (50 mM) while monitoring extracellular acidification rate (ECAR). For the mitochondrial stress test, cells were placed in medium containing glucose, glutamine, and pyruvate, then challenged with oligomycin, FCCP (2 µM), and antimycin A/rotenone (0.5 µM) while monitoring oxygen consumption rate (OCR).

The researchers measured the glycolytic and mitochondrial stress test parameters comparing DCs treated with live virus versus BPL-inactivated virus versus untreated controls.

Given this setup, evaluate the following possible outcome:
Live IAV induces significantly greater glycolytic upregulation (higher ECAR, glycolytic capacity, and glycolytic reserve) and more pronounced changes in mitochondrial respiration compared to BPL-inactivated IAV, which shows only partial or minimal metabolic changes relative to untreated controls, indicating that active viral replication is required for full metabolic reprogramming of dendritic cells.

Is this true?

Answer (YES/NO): NO